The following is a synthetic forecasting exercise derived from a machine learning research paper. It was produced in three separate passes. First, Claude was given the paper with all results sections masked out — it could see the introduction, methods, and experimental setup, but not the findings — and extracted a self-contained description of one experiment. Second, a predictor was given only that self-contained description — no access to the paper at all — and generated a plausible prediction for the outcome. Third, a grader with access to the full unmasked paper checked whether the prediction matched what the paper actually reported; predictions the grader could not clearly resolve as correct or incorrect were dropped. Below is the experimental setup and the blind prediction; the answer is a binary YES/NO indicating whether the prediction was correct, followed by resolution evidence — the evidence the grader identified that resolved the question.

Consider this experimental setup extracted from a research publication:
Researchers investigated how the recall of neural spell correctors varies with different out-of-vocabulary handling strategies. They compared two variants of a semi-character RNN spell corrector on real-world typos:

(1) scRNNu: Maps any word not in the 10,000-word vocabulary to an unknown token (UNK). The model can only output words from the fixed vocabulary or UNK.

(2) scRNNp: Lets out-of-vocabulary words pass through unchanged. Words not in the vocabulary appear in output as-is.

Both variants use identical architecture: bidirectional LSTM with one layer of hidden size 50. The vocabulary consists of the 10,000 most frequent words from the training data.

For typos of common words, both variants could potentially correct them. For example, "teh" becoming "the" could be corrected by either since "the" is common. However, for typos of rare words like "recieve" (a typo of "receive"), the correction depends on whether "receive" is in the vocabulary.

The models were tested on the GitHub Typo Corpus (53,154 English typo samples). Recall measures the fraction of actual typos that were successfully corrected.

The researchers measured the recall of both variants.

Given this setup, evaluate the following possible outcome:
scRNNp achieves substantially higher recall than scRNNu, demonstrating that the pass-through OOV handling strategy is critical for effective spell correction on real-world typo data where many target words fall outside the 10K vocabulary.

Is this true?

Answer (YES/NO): NO